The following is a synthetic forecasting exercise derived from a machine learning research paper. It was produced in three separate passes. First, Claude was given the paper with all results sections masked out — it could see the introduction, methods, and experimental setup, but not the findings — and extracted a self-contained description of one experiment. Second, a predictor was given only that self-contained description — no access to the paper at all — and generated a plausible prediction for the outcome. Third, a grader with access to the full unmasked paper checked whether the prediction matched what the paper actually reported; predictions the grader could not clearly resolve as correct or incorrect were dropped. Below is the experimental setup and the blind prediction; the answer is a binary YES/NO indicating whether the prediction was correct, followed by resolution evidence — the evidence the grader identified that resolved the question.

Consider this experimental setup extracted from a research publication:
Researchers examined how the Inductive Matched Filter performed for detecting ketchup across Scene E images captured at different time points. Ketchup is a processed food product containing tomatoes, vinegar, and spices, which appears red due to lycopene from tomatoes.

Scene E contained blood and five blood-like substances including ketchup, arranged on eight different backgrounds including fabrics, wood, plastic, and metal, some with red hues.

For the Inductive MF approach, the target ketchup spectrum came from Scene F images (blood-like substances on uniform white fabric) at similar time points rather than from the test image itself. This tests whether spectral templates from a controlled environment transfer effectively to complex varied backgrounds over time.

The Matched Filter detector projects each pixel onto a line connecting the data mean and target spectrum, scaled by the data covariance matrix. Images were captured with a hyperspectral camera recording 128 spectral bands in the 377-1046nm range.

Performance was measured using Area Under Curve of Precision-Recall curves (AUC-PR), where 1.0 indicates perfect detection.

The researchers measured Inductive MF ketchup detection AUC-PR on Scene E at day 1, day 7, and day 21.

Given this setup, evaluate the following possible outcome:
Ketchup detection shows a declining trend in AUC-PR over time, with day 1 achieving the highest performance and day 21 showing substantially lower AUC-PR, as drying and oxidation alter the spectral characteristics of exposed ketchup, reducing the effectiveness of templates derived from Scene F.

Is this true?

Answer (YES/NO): YES